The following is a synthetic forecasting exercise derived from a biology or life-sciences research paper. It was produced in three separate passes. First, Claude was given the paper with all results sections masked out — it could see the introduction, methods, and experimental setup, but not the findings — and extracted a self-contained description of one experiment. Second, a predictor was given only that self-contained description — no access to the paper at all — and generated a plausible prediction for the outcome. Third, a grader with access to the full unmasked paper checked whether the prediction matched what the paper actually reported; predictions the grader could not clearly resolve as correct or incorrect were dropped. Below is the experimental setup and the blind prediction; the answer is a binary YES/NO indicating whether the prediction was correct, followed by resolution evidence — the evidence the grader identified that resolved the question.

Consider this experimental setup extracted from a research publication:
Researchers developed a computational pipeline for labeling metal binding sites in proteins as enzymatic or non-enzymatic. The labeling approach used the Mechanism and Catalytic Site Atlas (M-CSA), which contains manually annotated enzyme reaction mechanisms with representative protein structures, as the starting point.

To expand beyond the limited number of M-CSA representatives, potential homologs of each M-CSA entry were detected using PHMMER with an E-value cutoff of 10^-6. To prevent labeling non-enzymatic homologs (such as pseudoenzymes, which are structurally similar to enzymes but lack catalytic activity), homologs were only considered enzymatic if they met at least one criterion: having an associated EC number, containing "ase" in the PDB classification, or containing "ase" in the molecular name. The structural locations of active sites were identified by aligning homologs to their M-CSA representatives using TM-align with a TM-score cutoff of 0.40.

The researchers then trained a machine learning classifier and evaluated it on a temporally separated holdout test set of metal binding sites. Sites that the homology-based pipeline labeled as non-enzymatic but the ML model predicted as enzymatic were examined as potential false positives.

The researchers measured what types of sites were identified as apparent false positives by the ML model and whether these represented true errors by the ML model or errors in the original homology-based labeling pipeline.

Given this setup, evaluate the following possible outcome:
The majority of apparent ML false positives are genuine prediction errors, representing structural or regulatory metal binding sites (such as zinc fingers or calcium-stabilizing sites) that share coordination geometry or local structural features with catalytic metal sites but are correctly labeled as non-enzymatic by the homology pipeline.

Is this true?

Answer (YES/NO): NO